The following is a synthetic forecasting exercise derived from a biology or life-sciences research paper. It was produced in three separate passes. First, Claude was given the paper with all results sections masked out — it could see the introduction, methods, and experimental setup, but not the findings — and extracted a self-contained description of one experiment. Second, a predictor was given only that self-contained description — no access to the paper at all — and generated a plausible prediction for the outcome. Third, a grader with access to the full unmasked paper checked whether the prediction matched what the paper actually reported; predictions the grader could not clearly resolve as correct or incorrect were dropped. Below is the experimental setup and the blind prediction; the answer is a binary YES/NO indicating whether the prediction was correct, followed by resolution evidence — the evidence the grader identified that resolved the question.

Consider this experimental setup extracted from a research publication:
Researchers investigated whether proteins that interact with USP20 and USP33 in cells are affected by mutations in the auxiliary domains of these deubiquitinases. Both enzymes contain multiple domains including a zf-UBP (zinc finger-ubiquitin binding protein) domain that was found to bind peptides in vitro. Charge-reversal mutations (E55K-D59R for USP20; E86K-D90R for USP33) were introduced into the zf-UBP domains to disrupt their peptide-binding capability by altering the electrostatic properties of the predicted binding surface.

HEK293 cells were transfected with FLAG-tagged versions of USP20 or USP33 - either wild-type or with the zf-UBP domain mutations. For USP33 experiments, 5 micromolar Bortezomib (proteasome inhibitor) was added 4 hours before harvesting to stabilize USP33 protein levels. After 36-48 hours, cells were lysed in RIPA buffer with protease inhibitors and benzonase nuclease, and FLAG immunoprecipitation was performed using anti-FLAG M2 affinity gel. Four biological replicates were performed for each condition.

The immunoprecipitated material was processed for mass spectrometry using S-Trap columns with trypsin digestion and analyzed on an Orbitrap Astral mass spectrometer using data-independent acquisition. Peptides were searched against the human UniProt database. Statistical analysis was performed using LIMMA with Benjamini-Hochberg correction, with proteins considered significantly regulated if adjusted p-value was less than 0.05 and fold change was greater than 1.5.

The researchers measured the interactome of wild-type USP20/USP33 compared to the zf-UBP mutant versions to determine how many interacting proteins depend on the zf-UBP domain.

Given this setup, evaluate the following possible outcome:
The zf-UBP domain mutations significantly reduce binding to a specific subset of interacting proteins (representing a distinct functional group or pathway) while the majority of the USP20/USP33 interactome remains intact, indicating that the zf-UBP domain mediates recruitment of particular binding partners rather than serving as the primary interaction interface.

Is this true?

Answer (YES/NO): NO